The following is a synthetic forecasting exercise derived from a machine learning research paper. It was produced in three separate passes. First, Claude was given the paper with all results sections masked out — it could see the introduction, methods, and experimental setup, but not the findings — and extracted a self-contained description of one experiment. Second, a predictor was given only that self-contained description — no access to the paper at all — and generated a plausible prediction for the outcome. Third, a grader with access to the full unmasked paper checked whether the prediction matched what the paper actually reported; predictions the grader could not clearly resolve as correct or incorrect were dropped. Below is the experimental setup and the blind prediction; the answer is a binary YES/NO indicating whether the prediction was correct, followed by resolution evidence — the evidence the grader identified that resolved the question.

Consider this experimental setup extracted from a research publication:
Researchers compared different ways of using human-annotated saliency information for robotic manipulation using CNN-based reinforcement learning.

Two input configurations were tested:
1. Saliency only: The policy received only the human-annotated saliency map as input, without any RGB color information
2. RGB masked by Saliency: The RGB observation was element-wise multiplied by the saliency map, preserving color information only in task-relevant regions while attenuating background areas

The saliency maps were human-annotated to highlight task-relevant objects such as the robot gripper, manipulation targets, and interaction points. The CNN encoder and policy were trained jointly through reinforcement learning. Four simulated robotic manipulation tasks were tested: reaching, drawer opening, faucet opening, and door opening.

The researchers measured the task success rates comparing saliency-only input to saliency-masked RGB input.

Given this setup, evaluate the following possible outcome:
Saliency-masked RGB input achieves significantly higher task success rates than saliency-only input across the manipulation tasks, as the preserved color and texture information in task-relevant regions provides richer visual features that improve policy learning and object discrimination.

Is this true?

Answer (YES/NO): YES